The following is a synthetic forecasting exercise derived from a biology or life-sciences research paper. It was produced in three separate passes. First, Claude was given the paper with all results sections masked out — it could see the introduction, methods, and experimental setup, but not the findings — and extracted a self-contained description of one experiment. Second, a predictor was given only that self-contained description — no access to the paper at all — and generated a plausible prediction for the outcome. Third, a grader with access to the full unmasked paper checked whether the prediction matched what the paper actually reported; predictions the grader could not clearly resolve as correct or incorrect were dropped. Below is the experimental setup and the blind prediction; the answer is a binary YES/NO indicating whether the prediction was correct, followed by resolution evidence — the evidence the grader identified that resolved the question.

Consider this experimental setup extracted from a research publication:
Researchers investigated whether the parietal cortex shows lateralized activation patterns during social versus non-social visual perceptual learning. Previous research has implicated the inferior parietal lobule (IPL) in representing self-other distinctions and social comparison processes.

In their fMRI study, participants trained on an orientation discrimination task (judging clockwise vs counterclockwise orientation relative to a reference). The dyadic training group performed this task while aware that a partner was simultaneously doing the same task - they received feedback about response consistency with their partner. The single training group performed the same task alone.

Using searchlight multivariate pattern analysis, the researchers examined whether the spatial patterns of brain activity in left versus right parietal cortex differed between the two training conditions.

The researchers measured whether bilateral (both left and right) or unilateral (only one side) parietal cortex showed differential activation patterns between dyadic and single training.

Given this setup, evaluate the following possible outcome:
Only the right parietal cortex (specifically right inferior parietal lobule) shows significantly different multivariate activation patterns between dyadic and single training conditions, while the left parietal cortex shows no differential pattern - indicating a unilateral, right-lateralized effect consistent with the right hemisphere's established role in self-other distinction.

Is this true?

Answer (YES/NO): NO